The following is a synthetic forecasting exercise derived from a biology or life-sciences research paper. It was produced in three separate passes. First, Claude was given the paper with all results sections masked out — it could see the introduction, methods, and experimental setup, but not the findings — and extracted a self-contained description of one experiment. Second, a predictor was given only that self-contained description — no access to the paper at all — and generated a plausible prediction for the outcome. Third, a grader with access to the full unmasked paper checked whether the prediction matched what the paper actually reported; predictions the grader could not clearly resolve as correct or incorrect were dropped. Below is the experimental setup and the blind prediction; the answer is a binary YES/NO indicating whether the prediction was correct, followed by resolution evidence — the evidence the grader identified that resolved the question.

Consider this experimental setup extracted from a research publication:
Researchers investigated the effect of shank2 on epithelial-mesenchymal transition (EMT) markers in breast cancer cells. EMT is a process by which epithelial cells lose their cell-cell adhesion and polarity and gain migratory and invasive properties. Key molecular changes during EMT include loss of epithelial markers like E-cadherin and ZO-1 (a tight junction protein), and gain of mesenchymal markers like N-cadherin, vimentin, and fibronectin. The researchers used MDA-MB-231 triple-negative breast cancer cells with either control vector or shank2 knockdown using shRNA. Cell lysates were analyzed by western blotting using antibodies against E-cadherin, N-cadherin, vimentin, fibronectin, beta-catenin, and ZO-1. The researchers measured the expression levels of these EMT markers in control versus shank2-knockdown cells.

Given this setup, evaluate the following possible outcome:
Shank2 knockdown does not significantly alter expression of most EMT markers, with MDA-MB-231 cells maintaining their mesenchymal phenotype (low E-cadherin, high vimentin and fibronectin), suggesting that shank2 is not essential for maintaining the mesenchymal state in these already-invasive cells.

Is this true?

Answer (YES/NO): NO